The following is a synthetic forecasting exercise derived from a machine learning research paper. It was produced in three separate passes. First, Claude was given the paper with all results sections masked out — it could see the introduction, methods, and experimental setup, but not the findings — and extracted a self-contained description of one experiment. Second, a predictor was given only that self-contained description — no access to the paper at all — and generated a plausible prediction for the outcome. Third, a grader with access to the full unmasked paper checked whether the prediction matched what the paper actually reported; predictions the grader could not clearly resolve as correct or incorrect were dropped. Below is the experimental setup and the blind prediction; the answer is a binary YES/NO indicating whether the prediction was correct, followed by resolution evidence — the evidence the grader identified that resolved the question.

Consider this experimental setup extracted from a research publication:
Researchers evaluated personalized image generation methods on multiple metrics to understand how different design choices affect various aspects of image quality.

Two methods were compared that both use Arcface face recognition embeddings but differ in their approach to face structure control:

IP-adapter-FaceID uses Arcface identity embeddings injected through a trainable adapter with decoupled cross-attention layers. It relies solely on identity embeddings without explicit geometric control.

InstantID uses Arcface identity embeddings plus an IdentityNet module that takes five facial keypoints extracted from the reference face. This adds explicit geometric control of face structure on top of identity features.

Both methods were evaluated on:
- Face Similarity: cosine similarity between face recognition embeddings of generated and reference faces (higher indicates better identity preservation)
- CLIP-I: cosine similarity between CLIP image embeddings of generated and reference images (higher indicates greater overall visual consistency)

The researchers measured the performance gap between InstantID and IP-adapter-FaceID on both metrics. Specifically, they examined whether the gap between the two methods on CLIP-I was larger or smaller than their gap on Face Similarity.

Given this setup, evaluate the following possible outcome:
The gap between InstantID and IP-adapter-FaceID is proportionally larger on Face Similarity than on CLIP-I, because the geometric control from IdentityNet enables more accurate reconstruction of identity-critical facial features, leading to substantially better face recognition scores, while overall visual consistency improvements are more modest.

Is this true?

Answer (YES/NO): YES